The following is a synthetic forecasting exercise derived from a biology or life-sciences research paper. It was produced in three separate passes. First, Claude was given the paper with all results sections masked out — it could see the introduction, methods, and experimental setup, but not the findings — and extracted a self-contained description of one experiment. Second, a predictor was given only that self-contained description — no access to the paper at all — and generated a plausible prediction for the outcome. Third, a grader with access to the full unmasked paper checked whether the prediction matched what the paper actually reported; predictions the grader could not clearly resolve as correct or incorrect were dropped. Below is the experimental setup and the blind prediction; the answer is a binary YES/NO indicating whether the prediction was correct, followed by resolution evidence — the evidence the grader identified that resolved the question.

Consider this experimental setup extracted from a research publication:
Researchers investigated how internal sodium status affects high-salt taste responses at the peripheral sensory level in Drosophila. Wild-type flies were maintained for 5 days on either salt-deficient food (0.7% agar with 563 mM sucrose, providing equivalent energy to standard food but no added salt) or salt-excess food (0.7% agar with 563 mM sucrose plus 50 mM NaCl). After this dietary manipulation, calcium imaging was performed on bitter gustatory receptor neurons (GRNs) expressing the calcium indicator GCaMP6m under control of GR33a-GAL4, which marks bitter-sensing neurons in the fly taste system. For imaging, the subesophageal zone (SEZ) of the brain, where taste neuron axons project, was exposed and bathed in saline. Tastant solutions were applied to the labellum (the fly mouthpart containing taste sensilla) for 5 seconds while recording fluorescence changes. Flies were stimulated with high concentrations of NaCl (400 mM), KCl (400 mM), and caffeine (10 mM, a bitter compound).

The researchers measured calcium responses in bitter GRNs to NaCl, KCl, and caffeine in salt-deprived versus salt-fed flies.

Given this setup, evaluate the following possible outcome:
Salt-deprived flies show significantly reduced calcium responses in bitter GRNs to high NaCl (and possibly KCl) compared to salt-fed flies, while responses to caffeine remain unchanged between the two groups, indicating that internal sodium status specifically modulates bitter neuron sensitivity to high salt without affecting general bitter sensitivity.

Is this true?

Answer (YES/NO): NO